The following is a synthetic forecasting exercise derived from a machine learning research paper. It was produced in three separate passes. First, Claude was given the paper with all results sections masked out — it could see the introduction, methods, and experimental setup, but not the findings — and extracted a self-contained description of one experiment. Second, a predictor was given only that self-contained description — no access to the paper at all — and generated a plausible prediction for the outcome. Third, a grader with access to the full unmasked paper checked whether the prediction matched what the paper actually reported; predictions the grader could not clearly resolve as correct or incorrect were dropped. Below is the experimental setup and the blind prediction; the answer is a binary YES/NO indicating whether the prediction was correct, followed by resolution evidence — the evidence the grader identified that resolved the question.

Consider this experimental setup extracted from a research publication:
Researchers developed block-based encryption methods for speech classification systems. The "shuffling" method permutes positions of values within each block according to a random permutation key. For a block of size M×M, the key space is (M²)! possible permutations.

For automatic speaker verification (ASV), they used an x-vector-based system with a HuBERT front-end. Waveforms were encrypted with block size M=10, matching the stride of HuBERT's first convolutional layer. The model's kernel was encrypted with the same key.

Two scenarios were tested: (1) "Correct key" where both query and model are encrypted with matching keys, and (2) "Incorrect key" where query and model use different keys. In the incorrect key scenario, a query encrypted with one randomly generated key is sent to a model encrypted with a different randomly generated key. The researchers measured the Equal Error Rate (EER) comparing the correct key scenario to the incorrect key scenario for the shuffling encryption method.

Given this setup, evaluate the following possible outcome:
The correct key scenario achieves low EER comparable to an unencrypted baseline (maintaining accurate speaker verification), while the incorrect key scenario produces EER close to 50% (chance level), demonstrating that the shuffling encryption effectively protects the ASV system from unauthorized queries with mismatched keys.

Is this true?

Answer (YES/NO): NO